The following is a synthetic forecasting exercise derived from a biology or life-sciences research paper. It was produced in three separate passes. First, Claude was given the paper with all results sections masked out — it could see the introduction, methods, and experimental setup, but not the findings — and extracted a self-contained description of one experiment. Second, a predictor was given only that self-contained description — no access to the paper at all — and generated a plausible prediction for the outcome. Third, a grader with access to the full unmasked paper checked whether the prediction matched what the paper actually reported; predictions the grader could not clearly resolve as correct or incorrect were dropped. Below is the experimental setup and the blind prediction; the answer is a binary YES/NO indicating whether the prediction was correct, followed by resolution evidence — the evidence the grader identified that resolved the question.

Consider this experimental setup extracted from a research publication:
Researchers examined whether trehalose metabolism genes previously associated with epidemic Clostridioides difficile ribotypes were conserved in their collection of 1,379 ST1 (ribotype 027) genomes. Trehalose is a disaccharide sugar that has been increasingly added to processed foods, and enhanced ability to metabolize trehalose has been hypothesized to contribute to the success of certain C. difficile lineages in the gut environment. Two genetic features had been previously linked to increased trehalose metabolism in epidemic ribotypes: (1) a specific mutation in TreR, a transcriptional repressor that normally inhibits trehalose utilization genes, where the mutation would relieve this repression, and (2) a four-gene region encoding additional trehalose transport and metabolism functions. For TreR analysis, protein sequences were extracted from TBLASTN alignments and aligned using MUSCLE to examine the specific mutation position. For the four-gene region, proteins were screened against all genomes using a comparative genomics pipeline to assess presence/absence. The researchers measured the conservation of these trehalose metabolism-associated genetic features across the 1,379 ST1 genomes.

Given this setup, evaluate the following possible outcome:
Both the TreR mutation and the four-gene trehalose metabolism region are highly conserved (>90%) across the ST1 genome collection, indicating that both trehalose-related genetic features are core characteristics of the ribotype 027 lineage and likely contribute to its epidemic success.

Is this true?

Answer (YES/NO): NO